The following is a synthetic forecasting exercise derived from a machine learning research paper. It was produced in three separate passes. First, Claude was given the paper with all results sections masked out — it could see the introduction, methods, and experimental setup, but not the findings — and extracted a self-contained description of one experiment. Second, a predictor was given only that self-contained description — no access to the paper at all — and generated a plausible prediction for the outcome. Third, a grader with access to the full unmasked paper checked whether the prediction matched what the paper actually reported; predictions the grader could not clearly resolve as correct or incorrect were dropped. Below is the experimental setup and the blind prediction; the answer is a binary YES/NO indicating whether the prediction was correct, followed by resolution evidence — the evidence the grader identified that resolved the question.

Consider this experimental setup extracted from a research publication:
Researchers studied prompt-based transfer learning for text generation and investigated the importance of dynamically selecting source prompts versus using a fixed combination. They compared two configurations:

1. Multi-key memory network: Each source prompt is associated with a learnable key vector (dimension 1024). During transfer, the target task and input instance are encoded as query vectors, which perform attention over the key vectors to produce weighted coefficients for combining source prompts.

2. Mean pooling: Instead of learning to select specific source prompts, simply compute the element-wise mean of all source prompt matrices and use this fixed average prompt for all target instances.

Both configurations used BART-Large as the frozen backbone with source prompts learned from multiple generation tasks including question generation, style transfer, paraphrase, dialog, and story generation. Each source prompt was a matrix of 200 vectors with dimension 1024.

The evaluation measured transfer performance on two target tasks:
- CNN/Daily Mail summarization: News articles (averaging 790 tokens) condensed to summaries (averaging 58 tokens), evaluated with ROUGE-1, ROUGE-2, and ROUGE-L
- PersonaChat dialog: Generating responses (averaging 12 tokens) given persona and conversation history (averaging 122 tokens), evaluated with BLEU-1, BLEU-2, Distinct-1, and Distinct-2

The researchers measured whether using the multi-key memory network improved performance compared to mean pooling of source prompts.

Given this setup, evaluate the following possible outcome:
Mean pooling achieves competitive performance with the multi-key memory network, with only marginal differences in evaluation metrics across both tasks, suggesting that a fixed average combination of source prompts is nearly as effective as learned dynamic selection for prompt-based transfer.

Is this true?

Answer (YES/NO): NO